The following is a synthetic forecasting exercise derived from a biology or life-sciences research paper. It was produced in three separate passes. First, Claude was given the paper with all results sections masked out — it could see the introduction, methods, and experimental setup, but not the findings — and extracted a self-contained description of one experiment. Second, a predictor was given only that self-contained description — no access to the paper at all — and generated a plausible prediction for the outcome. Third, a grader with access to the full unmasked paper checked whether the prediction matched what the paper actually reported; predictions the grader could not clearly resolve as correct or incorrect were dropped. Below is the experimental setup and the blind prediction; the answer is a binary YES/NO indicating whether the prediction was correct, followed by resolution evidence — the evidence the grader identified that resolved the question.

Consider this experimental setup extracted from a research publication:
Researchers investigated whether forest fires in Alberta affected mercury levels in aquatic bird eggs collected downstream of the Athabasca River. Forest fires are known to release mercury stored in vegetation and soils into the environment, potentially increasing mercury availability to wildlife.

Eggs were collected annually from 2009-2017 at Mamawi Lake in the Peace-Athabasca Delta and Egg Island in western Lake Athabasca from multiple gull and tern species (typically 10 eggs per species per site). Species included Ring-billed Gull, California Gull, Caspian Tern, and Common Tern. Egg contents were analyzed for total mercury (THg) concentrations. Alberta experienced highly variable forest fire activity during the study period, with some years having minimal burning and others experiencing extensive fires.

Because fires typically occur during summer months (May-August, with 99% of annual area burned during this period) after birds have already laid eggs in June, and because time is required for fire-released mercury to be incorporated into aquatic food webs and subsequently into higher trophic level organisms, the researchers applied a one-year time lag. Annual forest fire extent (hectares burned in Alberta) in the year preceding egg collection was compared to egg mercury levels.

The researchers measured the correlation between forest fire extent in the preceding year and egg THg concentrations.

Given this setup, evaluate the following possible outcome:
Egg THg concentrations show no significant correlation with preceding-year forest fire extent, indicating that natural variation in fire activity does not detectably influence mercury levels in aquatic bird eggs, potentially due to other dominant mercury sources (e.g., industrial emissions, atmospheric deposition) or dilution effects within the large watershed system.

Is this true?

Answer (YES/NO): NO